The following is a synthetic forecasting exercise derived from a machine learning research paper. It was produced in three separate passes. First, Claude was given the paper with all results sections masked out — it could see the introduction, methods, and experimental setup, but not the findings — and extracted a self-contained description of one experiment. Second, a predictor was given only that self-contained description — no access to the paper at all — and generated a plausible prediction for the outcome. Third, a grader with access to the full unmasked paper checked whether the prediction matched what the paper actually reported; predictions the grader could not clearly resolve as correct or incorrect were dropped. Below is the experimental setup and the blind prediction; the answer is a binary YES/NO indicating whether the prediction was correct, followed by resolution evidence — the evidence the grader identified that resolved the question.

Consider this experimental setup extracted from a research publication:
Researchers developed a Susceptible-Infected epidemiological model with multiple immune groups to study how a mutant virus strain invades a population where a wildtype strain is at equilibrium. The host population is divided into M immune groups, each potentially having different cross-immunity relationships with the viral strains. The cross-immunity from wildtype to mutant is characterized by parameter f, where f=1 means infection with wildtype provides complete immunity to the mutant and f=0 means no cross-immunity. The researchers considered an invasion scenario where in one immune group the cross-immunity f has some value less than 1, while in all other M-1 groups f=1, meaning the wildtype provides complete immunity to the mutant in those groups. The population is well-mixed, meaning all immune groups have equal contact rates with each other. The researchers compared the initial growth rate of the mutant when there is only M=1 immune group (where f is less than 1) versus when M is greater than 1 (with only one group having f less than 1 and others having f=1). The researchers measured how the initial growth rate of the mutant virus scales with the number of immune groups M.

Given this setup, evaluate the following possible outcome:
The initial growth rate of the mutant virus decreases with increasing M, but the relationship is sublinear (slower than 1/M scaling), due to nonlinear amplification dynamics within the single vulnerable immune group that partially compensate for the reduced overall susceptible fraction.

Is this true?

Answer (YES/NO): NO